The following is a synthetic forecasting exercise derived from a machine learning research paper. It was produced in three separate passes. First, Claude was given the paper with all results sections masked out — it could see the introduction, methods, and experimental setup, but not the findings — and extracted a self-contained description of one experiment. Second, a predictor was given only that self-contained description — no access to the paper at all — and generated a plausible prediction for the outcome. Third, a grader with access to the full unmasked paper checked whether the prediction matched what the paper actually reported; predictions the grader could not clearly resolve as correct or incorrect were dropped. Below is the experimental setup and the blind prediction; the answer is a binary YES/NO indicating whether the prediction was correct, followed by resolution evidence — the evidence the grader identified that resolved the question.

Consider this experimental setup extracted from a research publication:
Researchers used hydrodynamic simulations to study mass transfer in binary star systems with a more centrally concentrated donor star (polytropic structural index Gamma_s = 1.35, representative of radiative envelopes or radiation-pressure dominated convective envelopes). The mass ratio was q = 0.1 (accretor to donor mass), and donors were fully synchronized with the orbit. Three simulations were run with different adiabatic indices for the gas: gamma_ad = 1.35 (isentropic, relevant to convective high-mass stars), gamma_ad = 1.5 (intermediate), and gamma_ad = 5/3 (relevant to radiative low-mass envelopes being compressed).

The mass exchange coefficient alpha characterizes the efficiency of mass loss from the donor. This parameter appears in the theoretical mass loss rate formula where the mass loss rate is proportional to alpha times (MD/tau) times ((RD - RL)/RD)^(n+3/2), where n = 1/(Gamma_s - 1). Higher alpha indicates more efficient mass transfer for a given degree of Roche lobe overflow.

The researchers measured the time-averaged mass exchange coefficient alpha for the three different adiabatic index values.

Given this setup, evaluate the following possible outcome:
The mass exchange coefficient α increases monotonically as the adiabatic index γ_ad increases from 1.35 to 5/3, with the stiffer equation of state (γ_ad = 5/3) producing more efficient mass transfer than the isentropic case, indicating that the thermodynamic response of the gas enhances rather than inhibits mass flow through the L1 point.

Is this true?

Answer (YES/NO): YES